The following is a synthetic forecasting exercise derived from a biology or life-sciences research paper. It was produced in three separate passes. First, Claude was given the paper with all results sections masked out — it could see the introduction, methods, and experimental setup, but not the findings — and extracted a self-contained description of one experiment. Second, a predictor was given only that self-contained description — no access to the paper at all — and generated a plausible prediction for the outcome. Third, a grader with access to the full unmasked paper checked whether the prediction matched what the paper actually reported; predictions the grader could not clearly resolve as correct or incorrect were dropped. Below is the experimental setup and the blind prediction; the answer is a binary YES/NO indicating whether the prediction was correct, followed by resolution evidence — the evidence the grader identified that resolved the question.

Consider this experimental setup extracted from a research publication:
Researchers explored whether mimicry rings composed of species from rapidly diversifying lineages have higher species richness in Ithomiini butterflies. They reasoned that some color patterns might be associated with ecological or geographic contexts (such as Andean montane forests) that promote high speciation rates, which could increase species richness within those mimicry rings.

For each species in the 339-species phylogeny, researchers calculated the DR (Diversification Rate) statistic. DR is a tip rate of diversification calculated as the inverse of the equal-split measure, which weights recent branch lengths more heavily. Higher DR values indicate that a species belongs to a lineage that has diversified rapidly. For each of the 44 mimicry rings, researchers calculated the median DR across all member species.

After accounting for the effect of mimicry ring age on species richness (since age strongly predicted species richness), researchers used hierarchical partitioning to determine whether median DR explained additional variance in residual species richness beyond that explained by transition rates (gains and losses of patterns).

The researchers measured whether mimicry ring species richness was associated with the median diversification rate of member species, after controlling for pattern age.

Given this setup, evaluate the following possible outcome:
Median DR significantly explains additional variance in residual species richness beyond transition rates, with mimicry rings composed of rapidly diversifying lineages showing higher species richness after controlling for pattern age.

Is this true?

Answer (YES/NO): NO